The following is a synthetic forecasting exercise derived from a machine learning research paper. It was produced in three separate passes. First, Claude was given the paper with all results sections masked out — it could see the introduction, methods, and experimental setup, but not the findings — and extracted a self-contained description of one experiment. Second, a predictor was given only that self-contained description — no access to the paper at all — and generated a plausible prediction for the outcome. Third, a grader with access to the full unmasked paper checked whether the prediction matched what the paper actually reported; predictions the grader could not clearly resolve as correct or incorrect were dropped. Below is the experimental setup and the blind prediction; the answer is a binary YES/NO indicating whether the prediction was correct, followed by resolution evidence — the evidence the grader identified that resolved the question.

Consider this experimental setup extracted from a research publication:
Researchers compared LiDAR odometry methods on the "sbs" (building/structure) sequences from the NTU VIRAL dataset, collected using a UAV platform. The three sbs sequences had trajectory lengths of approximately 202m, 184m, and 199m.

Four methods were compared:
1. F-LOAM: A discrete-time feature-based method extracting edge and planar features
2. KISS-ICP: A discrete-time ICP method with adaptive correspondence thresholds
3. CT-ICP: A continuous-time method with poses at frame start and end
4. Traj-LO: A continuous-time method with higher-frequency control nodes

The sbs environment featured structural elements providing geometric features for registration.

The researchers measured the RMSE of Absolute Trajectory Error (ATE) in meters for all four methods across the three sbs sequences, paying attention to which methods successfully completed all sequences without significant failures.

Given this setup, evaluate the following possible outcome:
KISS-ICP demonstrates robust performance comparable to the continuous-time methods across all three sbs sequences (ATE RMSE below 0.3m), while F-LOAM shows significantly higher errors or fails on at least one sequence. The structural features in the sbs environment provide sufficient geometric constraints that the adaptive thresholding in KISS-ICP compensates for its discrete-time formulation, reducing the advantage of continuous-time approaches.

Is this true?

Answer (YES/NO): NO